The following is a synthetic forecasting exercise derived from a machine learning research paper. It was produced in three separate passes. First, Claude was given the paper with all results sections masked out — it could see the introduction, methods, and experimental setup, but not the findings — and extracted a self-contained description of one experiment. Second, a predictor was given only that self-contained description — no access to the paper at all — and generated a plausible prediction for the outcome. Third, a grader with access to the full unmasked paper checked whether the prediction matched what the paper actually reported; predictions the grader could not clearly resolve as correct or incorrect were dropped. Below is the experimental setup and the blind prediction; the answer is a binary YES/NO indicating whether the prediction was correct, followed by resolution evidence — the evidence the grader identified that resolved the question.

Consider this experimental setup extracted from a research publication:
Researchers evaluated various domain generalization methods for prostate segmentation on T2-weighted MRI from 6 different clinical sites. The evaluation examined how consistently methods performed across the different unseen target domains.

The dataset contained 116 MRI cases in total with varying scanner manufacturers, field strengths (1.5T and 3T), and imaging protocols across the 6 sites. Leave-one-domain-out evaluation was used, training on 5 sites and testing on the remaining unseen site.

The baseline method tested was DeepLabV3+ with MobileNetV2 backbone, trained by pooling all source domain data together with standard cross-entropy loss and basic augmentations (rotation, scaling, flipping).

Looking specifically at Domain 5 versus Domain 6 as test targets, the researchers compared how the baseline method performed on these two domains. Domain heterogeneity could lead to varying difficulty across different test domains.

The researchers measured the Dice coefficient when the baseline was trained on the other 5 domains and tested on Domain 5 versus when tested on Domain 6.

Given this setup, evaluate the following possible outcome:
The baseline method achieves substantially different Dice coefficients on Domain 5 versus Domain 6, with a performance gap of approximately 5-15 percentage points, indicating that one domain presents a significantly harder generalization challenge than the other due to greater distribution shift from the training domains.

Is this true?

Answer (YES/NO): NO